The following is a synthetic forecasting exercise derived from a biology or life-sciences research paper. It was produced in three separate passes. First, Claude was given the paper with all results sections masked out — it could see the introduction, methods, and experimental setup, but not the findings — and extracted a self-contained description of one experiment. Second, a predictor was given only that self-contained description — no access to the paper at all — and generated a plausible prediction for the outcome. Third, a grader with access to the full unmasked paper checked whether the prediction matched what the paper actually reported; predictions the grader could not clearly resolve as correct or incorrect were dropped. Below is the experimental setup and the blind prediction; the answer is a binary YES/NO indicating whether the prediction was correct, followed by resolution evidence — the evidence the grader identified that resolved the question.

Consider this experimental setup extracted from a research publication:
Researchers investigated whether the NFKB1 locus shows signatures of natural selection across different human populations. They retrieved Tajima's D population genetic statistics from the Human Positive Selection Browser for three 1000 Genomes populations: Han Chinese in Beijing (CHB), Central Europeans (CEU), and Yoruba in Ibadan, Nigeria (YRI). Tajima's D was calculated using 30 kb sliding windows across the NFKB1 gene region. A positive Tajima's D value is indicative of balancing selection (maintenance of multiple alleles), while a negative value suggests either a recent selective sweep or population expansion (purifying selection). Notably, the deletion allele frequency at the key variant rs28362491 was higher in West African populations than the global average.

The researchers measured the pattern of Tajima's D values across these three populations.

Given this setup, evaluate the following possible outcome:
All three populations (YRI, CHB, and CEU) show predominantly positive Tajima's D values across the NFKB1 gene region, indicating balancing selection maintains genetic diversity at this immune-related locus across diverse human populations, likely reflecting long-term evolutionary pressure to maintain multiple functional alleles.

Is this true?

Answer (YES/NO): NO